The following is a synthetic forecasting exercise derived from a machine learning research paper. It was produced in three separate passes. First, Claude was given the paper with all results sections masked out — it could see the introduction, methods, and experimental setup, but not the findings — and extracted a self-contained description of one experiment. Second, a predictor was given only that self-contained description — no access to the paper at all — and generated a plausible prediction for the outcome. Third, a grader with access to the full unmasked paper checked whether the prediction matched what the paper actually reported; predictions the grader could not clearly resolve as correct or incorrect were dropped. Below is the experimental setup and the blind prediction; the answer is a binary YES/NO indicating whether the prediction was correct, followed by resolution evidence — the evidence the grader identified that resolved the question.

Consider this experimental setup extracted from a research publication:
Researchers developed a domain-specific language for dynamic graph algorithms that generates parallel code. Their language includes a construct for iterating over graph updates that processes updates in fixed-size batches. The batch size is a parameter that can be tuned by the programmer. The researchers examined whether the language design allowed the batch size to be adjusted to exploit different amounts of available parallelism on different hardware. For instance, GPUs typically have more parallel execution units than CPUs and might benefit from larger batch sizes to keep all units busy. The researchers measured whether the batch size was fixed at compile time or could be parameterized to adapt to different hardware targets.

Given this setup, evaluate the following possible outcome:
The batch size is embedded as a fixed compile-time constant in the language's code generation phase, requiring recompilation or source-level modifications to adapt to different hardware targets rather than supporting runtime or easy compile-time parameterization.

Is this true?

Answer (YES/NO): NO